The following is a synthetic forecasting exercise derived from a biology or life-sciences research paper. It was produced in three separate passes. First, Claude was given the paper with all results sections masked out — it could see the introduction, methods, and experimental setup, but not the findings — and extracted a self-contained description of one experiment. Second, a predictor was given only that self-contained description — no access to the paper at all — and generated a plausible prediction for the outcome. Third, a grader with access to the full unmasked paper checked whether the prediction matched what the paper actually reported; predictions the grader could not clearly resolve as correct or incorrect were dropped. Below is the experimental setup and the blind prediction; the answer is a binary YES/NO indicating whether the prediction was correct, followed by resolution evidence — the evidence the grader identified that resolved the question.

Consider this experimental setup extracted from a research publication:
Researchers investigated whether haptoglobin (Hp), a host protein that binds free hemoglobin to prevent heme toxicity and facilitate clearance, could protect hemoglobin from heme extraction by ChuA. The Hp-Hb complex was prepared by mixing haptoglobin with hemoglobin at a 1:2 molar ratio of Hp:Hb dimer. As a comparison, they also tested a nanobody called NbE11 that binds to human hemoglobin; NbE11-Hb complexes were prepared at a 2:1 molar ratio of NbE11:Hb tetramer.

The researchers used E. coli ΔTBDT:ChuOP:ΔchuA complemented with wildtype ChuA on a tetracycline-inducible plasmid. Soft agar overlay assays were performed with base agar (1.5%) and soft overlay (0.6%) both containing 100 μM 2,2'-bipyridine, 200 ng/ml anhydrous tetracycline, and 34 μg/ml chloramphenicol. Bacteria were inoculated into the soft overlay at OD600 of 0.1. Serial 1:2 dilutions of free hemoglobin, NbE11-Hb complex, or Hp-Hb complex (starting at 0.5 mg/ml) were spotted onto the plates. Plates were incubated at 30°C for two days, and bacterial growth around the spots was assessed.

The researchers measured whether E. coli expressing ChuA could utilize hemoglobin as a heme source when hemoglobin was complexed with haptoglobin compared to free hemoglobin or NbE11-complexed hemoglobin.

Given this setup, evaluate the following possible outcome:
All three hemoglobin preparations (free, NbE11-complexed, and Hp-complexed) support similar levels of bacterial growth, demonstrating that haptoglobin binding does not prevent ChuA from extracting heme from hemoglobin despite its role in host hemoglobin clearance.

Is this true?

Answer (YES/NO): NO